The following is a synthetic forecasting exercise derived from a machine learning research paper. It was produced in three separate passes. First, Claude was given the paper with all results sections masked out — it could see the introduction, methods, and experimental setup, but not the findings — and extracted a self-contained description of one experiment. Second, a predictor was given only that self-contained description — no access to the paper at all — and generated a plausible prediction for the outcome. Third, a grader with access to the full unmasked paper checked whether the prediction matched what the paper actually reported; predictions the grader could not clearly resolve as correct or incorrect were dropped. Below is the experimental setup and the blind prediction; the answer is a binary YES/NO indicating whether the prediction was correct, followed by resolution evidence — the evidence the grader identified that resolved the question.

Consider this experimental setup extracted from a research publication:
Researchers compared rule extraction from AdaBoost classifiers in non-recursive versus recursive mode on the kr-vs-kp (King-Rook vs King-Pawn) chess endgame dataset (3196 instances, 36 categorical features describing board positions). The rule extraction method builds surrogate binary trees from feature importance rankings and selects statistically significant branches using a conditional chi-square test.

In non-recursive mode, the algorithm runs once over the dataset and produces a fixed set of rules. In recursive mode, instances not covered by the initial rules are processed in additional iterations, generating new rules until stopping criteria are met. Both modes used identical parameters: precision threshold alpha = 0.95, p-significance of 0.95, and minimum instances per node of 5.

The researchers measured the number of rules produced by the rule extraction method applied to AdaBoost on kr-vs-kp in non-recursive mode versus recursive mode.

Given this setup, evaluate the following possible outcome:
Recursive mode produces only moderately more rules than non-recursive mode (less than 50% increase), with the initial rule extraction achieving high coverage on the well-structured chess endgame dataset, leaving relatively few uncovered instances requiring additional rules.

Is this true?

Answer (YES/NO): YES